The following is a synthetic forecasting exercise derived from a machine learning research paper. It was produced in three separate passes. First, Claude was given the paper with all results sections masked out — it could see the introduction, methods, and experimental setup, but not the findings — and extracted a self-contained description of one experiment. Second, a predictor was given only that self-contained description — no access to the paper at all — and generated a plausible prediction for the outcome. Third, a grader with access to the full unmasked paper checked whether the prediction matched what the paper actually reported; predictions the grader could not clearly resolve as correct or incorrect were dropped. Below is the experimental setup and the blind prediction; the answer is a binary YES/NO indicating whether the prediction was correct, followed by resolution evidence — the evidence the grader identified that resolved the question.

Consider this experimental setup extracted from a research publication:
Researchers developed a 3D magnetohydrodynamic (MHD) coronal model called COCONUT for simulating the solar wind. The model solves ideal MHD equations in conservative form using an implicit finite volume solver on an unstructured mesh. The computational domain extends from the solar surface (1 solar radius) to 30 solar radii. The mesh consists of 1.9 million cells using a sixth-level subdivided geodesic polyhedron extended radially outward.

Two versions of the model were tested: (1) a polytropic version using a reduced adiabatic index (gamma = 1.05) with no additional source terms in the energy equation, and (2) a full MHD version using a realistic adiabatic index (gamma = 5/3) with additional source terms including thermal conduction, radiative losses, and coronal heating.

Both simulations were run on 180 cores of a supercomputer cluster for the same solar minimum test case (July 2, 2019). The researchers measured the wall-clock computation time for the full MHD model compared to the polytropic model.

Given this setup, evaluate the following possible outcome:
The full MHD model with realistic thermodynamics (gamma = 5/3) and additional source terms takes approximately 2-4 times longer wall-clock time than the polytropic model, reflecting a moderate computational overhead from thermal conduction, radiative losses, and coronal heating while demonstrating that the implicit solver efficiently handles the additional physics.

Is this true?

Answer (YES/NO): NO